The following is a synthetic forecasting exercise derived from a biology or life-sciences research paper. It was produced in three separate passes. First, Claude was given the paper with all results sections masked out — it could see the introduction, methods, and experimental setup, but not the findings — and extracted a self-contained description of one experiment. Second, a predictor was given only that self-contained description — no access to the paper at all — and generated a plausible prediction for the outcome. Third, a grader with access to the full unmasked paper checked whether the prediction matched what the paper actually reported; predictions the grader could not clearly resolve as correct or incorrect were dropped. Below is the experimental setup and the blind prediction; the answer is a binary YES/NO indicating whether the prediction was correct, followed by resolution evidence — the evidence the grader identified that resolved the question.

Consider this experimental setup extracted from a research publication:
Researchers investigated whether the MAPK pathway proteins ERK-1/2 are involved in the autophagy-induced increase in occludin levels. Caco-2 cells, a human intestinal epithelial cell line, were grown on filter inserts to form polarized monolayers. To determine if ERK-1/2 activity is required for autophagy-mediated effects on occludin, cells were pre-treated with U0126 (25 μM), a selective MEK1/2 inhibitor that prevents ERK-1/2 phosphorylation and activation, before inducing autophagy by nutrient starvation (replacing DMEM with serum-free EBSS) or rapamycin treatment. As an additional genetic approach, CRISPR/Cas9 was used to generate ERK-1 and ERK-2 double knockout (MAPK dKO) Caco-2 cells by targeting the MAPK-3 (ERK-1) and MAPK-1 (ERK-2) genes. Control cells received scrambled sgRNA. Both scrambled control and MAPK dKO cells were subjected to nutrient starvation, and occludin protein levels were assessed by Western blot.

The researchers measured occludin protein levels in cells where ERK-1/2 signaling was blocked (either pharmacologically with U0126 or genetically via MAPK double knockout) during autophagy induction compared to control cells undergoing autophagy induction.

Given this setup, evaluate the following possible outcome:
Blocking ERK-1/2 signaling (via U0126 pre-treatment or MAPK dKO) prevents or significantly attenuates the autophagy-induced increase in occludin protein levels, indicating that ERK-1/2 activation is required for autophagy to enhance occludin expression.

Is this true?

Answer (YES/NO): YES